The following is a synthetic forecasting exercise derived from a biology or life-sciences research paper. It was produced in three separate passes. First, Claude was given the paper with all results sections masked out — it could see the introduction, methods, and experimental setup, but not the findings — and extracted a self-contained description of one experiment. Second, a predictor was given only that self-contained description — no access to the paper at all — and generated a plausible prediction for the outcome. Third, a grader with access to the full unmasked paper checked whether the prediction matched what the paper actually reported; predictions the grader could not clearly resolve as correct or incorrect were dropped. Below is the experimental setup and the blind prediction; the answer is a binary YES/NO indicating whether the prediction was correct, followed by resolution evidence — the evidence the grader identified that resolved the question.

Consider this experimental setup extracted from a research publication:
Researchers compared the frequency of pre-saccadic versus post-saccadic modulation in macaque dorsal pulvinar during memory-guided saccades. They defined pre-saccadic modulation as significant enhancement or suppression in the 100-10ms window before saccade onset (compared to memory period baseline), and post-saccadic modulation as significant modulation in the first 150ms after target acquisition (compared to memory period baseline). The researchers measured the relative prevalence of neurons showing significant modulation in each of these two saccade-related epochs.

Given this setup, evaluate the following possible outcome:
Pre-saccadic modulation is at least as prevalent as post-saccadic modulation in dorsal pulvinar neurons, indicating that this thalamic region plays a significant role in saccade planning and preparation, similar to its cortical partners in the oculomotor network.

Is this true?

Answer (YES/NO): NO